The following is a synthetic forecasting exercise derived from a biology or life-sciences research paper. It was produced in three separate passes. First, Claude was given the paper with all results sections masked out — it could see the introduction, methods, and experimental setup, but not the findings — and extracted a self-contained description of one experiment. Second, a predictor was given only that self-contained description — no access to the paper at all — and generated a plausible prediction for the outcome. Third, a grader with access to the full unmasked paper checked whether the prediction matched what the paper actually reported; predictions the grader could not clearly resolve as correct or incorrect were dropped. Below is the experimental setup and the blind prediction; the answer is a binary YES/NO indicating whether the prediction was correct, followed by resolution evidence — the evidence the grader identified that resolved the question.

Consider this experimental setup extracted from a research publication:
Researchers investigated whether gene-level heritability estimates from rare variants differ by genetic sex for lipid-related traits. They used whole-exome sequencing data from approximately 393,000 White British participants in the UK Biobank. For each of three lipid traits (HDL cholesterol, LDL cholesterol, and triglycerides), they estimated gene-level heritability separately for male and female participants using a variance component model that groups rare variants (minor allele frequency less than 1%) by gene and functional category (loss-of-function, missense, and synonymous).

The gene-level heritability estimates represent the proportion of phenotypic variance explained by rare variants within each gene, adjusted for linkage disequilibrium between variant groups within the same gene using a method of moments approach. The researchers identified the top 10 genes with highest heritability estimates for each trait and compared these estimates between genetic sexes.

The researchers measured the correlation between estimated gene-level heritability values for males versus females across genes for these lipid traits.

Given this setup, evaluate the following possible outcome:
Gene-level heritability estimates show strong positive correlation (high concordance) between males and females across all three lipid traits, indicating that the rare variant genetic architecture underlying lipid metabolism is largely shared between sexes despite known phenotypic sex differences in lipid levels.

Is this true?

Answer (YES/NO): YES